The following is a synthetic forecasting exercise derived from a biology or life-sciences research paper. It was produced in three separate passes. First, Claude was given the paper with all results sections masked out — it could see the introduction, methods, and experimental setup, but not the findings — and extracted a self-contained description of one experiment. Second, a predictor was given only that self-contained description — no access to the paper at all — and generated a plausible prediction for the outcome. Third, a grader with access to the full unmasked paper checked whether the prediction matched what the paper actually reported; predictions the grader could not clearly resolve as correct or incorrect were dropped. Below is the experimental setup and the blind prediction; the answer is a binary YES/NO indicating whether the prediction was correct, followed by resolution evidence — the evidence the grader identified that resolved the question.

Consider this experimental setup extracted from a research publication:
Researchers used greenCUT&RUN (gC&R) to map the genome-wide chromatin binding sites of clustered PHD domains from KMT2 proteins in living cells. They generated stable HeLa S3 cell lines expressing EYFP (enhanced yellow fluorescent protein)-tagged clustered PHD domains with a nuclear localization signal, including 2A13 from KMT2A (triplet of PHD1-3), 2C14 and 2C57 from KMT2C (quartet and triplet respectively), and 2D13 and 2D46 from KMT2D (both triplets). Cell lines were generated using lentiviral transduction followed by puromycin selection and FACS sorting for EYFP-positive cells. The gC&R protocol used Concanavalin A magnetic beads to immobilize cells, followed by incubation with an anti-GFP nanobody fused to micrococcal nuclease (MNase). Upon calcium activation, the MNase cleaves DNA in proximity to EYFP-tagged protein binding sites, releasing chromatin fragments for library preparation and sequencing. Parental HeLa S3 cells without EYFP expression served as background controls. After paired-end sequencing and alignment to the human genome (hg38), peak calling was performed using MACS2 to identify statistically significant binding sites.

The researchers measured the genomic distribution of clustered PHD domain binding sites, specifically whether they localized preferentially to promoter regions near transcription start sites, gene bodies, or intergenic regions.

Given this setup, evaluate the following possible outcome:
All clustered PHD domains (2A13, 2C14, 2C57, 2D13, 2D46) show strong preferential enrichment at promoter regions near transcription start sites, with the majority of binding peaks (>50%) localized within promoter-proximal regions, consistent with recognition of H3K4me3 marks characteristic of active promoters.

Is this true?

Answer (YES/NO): NO